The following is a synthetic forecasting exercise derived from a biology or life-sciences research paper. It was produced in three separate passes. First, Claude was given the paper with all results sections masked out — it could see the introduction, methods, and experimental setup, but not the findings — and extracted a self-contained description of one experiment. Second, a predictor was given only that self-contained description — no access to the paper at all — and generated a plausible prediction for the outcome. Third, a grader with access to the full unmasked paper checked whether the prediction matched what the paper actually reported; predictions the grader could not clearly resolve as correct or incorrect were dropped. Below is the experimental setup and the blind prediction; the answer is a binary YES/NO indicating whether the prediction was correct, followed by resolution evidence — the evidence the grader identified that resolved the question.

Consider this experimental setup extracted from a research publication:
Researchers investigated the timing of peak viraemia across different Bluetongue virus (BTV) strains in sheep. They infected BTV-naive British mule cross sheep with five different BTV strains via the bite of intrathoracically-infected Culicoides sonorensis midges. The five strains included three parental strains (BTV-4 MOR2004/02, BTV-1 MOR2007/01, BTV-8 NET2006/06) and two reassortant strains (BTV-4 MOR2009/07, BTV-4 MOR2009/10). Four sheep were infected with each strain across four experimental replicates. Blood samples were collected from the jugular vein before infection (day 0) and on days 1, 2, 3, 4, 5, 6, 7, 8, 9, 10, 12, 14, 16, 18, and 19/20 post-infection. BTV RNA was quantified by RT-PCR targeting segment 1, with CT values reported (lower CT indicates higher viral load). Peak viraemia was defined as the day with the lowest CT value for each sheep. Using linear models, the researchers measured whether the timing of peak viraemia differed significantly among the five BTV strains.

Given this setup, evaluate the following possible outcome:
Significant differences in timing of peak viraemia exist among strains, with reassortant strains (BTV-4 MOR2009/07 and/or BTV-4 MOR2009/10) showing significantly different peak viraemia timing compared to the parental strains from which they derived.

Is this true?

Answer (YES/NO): NO